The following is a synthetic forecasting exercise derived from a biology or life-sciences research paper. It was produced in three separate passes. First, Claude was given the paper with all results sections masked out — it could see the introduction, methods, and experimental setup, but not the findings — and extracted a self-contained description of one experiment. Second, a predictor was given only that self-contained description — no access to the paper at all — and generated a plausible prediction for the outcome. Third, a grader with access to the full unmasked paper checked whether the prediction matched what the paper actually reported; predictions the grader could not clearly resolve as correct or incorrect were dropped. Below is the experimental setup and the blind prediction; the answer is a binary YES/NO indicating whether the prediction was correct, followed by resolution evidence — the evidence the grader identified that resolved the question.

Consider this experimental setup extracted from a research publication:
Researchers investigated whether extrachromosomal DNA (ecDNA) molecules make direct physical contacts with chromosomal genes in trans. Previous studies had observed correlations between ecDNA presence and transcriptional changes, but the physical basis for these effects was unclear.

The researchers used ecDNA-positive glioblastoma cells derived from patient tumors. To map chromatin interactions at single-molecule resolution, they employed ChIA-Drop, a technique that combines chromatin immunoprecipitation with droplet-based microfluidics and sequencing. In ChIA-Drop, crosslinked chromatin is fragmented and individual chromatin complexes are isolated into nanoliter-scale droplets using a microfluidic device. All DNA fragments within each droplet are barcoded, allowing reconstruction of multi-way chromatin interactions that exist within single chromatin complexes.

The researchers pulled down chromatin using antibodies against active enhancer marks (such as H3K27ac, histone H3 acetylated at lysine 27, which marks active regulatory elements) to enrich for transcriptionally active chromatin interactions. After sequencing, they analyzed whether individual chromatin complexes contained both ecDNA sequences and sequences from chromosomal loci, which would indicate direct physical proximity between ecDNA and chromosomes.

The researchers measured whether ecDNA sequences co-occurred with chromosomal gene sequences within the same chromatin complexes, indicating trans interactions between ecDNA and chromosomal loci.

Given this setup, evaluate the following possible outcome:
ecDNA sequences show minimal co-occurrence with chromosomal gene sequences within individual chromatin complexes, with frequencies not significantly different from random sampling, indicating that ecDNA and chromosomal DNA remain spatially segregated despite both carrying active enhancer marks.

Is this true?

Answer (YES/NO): NO